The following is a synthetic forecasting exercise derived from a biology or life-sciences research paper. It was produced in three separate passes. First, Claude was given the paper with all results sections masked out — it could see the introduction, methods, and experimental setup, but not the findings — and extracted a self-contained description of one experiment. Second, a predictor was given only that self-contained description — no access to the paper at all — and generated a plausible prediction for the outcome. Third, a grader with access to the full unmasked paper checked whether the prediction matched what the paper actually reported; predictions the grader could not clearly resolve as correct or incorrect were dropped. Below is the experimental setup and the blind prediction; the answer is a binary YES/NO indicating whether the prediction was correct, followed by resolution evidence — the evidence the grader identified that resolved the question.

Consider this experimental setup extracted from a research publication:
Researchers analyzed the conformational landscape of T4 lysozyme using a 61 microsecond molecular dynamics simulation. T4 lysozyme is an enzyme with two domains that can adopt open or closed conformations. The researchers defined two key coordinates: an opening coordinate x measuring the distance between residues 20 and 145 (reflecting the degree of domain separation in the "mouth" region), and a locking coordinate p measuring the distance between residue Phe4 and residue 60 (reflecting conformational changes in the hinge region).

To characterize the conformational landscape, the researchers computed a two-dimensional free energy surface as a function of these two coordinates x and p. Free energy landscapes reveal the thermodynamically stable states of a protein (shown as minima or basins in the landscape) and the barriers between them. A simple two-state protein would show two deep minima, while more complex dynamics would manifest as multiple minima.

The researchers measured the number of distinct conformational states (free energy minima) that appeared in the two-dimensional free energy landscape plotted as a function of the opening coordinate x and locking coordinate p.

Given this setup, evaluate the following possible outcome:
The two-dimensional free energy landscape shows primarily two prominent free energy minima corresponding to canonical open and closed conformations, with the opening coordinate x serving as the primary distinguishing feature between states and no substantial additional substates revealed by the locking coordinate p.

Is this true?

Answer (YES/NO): NO